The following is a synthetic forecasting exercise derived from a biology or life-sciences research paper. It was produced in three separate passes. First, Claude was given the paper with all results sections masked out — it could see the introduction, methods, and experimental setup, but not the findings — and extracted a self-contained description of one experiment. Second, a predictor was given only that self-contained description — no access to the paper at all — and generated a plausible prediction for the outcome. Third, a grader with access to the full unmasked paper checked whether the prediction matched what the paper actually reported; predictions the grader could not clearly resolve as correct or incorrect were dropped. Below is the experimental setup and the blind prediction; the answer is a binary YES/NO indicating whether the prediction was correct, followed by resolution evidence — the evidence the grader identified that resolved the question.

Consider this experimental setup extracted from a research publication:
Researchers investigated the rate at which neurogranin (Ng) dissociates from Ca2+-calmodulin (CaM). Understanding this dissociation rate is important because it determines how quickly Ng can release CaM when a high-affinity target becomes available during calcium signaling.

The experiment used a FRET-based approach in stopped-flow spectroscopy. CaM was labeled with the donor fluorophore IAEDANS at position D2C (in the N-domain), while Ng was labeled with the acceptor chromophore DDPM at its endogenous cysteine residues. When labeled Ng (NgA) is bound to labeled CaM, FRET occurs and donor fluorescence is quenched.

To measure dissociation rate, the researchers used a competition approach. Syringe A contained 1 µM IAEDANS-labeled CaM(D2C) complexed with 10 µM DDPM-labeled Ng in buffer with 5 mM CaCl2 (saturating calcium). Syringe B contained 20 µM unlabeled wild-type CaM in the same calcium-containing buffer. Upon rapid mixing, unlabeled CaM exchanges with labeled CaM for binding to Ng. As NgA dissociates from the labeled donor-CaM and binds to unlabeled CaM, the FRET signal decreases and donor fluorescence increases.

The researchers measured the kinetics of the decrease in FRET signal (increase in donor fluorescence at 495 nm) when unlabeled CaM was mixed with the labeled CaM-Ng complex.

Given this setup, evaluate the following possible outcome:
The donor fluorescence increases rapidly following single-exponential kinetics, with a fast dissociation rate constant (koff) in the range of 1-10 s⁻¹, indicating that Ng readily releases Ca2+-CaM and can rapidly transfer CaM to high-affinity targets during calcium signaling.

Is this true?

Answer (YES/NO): NO